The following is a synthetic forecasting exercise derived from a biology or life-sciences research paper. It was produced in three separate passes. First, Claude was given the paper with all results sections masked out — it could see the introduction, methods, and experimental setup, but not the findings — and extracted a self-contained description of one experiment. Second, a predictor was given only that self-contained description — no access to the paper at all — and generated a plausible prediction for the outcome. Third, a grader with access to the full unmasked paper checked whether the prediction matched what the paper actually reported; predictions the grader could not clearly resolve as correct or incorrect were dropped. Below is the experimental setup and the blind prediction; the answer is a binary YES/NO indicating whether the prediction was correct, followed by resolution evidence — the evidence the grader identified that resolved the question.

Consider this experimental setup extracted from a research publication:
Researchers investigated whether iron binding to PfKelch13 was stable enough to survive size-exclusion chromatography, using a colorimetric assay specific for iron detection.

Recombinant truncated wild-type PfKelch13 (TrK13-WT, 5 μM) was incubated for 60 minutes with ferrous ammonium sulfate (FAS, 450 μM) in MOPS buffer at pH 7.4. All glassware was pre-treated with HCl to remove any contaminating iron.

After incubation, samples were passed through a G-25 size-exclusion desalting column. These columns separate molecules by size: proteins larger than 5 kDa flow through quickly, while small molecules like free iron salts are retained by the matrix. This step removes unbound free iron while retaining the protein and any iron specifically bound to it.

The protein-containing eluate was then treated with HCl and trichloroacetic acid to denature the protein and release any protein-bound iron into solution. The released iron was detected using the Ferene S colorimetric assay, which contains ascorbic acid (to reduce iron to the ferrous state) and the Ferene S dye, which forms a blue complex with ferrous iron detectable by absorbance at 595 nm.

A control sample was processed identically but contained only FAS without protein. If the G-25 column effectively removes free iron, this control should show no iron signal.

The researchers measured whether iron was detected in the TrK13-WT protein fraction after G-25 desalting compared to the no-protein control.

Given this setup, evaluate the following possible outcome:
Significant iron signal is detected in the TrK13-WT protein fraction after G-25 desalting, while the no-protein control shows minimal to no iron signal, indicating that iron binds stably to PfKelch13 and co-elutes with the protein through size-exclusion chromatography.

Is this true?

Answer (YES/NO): YES